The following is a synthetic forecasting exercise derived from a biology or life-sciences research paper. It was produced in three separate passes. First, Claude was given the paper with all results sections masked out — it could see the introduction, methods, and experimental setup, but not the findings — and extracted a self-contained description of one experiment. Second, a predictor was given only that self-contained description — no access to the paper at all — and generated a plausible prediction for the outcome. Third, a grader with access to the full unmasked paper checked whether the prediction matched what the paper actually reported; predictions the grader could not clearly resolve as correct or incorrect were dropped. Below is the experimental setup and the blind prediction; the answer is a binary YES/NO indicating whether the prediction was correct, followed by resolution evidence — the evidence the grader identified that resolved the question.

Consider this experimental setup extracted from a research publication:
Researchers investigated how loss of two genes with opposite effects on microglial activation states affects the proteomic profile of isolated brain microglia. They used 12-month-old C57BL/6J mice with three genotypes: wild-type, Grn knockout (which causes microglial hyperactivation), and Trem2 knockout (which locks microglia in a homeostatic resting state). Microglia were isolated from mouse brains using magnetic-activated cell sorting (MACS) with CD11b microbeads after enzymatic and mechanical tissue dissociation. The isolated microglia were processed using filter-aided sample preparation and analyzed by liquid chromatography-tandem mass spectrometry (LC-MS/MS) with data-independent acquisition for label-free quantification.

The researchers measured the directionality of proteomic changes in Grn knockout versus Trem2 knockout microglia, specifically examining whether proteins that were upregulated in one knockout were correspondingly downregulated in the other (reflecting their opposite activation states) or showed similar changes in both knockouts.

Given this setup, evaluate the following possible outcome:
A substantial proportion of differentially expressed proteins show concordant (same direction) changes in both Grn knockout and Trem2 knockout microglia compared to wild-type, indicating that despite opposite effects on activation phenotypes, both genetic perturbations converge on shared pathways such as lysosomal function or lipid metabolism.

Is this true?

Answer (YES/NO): NO